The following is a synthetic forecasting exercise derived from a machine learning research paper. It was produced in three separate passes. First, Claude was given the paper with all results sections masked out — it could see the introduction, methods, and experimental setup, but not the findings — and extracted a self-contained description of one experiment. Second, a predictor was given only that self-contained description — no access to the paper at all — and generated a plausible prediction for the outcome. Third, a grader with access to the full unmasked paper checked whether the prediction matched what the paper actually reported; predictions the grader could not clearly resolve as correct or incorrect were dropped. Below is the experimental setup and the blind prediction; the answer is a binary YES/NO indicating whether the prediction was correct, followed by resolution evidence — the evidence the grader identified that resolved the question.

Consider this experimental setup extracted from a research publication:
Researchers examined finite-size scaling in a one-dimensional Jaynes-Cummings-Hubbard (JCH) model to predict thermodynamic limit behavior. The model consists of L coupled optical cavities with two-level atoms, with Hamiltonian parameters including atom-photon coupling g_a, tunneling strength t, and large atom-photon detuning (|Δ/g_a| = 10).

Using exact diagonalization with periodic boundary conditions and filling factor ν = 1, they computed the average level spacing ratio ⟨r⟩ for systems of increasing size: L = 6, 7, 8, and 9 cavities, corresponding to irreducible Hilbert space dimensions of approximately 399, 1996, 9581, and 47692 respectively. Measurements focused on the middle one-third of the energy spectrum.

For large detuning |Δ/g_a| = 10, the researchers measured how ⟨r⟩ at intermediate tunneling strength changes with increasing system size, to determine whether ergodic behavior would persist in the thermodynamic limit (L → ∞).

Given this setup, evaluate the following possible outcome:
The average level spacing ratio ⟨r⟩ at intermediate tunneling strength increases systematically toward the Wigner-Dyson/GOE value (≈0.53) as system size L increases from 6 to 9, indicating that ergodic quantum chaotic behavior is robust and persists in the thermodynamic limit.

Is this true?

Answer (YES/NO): NO